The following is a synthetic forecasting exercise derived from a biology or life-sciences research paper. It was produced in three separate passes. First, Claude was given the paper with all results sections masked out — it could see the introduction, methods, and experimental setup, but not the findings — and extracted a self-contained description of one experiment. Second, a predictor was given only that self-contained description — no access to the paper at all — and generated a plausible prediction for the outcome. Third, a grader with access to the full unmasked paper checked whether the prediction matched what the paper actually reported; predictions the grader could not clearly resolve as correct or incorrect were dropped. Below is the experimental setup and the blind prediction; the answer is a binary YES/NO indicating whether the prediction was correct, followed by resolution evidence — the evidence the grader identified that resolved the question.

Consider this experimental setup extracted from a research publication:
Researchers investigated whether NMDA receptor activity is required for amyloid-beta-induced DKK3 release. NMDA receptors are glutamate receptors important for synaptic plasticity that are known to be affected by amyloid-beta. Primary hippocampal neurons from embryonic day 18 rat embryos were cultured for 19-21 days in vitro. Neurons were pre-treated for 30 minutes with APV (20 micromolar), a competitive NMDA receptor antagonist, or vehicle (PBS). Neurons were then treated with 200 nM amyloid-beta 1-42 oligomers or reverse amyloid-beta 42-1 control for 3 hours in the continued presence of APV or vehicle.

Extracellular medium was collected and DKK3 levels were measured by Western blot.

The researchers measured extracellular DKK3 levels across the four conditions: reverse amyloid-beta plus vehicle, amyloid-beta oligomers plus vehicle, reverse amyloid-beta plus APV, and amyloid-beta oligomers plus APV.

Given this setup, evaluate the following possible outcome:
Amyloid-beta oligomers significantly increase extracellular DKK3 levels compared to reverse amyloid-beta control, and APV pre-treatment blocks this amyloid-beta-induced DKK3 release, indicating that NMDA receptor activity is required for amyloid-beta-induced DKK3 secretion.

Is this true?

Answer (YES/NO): NO